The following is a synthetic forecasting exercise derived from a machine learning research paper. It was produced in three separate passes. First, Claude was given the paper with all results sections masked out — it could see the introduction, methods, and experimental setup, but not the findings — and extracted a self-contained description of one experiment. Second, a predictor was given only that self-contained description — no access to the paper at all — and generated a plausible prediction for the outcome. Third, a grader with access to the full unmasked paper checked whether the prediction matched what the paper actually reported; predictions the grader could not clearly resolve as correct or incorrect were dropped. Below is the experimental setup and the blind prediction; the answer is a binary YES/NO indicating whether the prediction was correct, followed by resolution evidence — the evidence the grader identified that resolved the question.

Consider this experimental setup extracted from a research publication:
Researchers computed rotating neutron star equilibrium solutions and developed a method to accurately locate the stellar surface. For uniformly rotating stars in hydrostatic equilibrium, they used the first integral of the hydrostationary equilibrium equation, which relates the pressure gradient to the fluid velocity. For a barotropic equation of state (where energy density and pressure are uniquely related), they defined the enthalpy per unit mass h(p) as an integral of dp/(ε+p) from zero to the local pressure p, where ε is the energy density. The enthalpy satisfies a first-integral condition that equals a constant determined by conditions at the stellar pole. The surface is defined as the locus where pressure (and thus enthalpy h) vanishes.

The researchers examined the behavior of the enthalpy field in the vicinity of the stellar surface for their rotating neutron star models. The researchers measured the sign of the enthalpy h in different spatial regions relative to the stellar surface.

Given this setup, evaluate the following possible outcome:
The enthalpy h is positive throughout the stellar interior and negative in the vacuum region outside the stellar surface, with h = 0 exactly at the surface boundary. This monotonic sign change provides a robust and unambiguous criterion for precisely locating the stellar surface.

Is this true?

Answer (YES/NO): YES